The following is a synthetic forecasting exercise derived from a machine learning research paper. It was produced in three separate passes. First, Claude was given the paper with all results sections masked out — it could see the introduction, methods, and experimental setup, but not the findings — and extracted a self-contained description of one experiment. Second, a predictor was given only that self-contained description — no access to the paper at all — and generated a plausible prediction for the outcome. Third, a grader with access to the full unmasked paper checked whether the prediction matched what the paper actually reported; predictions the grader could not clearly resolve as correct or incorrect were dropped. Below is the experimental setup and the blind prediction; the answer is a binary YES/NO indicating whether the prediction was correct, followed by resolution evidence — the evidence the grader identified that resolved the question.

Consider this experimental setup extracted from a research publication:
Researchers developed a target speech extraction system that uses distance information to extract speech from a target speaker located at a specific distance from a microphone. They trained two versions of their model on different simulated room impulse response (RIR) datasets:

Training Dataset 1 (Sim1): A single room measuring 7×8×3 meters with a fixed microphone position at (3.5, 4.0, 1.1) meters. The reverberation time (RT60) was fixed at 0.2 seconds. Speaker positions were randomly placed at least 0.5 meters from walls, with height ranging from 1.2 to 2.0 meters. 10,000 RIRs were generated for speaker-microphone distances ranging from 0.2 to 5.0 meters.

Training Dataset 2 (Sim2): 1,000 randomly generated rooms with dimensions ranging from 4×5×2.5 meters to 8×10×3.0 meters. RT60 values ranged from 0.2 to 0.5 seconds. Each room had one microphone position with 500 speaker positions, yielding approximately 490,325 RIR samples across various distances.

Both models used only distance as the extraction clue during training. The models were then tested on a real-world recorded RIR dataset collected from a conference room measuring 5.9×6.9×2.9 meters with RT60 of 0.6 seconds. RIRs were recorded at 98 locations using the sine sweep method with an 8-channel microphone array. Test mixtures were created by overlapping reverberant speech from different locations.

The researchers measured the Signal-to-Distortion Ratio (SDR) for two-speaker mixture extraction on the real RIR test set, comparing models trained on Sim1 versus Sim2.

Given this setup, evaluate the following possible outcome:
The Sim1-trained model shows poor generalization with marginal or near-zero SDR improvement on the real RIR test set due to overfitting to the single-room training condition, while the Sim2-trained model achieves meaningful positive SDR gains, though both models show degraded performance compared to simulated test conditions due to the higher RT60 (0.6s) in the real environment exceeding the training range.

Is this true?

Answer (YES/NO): YES